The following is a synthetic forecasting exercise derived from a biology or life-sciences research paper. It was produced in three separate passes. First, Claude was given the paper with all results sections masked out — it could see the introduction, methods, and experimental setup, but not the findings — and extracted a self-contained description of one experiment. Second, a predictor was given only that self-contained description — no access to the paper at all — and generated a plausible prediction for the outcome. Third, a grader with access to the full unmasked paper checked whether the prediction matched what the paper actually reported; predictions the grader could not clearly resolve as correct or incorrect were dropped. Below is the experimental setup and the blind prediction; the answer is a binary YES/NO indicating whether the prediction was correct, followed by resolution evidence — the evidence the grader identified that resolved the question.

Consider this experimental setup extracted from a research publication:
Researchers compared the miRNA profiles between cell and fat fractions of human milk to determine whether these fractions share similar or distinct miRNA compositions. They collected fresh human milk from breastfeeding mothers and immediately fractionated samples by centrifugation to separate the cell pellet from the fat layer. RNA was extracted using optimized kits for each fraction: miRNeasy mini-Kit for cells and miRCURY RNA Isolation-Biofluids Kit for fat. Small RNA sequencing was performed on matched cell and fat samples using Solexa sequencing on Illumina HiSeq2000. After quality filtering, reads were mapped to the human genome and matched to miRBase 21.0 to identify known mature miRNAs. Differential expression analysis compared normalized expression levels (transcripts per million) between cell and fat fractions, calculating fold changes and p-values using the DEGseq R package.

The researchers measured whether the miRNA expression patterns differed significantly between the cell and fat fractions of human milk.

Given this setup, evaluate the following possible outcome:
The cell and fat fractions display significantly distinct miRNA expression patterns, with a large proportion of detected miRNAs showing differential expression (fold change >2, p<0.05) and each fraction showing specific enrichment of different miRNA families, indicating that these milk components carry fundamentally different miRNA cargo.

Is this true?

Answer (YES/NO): NO